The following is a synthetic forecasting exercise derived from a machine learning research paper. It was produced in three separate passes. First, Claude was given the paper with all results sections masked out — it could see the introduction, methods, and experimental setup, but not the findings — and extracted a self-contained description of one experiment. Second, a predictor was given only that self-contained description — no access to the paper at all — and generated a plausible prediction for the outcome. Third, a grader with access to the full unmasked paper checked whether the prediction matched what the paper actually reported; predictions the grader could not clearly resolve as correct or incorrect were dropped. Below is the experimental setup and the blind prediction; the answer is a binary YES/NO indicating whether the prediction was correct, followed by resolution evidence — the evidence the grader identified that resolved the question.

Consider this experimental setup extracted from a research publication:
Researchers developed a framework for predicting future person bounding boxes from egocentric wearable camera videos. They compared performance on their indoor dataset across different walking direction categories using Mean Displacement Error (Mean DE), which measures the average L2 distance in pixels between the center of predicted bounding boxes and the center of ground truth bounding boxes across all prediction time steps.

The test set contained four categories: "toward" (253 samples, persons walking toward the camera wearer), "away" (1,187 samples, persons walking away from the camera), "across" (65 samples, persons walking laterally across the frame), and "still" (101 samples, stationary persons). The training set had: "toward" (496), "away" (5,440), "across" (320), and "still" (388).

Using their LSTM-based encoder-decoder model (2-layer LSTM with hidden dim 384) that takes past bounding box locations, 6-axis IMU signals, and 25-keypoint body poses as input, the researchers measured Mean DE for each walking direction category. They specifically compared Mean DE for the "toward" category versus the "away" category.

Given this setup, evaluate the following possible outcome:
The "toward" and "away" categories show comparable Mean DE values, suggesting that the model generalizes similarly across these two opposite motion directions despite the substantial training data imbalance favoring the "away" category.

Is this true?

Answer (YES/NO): NO